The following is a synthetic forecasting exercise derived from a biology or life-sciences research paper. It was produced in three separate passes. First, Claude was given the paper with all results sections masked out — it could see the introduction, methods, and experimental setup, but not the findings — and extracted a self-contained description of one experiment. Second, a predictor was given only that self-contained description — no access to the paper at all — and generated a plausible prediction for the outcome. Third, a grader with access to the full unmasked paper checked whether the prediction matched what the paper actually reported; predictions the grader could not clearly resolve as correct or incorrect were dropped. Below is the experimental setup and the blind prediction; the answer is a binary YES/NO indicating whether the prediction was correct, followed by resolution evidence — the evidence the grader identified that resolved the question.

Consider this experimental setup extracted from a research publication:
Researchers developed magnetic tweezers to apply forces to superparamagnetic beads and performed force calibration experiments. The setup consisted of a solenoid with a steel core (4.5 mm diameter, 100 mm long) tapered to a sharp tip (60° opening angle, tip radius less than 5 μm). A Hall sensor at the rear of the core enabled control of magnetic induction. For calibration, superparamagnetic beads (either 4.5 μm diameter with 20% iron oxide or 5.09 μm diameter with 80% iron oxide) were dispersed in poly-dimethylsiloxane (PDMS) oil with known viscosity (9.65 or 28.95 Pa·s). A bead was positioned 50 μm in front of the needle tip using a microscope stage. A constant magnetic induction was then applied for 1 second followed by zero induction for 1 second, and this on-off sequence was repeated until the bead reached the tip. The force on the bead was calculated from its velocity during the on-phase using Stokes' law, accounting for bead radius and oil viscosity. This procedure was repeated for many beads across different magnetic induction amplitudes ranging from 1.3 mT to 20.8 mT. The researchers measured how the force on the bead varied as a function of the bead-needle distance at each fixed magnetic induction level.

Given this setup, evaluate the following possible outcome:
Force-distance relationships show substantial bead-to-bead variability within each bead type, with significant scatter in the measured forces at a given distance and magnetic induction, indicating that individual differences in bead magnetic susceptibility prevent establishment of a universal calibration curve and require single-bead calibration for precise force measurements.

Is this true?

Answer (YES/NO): NO